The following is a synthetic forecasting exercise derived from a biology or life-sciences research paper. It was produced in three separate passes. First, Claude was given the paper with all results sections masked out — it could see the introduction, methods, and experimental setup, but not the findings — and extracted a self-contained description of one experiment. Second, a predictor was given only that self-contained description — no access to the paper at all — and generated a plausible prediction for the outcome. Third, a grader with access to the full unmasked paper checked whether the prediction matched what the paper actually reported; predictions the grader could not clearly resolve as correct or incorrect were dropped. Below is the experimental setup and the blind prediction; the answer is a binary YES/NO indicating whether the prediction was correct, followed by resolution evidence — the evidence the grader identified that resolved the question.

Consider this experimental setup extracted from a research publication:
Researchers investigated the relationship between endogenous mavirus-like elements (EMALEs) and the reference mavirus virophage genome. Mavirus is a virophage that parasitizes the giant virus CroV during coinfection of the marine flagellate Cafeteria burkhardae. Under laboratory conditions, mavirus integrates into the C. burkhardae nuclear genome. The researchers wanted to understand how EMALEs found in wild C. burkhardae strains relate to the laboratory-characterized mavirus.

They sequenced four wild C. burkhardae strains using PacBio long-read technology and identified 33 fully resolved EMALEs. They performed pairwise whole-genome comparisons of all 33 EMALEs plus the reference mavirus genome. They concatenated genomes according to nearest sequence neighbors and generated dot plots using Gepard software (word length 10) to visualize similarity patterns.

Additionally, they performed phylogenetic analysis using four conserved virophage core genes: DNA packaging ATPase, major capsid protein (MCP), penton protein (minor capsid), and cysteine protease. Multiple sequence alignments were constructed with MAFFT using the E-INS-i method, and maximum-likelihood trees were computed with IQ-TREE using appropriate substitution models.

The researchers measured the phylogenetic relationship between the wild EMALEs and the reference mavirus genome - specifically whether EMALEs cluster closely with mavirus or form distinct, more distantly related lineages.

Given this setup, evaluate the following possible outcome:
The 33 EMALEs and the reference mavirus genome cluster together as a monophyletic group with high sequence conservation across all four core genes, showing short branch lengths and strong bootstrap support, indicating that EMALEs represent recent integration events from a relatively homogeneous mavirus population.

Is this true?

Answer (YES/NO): NO